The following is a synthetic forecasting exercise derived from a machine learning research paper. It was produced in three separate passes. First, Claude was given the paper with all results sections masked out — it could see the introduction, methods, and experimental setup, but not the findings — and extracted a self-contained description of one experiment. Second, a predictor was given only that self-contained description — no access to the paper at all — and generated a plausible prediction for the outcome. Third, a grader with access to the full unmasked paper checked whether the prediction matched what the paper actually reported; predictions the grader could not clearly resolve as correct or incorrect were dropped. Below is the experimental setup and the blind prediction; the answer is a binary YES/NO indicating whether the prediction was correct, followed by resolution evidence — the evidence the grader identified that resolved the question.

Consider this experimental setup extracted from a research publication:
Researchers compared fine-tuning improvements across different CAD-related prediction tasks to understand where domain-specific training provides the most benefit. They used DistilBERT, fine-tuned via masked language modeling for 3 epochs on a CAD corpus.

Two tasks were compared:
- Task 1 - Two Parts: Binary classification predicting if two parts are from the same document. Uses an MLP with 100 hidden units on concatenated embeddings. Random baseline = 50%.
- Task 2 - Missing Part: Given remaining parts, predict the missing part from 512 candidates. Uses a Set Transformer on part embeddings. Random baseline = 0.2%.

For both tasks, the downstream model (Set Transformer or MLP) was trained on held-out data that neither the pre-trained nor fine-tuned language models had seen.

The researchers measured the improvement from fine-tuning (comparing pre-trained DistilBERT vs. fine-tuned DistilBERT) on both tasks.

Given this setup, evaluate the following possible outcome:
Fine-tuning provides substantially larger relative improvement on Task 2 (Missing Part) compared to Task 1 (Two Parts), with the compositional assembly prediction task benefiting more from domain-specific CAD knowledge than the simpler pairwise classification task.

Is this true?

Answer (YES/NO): YES